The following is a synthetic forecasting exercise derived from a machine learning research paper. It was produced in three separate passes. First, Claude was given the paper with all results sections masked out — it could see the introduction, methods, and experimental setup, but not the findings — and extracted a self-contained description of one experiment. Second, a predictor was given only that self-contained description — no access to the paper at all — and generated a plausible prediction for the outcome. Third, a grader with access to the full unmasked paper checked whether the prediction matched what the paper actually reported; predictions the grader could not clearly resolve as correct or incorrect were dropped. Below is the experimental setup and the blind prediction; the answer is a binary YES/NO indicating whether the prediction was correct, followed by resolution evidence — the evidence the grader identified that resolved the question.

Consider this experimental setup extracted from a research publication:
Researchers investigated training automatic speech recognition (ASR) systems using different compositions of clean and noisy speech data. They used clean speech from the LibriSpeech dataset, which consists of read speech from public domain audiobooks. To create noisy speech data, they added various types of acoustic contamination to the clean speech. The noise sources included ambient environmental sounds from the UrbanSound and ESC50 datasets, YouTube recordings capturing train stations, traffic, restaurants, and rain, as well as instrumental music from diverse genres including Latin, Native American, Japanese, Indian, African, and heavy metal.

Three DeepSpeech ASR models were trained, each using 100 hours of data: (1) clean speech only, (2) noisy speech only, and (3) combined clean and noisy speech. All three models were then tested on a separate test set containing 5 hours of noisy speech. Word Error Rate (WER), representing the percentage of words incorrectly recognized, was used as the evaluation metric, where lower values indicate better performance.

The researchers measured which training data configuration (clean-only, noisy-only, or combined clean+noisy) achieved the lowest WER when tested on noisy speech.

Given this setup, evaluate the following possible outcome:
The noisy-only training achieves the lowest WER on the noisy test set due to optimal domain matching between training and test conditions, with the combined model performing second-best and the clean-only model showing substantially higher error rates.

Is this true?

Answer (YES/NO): NO